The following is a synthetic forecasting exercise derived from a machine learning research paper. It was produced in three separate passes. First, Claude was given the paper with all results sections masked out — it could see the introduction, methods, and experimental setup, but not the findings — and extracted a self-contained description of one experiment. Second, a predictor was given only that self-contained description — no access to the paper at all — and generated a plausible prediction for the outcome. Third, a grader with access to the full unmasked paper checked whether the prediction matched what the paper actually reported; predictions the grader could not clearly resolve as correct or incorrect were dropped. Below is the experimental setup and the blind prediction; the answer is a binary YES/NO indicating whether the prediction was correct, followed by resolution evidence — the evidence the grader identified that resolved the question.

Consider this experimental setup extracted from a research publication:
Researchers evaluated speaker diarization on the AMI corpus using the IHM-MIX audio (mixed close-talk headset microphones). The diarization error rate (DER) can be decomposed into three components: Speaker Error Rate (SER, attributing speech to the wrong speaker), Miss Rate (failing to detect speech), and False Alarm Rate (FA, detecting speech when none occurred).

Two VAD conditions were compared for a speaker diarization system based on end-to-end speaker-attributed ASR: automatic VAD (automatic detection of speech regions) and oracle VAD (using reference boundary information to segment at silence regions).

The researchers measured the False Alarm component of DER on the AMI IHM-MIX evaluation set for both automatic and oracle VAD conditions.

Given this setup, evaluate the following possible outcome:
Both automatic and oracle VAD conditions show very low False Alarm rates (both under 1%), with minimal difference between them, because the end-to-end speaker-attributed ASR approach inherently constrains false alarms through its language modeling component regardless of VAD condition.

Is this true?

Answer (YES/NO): NO